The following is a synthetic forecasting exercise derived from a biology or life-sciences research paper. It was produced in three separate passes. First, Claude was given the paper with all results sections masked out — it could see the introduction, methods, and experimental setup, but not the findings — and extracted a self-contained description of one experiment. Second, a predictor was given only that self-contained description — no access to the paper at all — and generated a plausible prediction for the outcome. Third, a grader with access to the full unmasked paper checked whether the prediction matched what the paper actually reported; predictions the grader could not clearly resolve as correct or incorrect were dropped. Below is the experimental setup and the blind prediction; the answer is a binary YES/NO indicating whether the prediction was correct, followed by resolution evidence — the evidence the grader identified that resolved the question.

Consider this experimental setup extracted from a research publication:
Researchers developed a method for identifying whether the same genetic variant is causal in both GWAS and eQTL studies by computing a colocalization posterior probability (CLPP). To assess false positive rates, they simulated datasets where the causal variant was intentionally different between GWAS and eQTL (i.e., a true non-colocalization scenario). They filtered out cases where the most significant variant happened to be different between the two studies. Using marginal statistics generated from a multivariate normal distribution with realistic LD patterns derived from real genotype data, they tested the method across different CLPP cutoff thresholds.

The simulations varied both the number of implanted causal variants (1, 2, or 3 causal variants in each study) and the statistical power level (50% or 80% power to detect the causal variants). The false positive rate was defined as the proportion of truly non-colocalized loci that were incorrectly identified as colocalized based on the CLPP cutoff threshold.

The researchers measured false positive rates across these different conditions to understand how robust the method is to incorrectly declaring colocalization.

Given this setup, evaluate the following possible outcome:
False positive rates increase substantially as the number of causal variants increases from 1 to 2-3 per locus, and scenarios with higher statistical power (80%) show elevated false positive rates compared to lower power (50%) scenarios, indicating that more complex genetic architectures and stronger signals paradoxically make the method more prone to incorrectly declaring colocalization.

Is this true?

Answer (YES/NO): NO